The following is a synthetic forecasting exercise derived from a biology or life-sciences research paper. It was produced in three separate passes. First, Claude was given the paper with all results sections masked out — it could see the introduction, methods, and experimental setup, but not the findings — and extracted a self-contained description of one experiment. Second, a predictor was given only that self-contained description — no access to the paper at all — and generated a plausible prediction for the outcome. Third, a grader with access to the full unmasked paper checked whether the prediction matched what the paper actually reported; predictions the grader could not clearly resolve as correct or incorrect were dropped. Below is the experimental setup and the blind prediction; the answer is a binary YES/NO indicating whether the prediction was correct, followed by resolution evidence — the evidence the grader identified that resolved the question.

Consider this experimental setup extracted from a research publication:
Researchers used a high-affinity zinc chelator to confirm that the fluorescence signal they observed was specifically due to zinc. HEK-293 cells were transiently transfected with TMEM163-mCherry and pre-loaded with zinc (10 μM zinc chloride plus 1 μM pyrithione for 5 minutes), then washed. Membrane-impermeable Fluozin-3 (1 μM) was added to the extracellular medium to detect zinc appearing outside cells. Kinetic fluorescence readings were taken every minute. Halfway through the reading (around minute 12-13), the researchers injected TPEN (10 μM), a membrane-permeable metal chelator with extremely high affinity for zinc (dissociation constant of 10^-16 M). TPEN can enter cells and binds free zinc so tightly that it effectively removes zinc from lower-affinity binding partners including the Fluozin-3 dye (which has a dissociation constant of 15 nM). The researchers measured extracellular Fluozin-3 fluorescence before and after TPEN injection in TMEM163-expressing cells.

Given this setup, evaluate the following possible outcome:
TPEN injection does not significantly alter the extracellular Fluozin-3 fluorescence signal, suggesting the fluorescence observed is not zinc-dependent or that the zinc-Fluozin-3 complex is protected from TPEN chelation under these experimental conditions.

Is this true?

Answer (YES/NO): NO